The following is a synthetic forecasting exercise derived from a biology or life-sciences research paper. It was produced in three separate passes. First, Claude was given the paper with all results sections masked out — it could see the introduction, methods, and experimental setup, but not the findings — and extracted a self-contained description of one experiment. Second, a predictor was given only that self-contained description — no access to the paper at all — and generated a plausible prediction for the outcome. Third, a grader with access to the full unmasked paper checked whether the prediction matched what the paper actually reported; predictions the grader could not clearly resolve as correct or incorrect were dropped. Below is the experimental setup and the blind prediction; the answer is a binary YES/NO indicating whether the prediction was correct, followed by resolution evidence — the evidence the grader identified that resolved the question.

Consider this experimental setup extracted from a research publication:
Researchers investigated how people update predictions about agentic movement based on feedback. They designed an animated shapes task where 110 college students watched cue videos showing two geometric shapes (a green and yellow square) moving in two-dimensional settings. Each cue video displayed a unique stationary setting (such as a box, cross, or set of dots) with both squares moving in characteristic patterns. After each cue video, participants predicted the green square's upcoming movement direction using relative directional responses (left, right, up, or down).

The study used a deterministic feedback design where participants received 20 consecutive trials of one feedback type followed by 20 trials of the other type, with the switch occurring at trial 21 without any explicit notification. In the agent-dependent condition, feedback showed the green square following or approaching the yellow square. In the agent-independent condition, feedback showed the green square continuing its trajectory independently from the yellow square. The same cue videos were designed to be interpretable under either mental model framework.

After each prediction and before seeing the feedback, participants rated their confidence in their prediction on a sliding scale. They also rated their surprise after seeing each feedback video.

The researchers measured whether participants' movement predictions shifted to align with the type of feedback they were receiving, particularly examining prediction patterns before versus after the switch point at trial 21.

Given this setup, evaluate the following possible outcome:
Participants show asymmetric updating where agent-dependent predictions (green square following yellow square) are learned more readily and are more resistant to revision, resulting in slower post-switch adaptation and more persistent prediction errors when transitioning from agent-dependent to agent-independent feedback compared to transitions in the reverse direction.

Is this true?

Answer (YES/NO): NO